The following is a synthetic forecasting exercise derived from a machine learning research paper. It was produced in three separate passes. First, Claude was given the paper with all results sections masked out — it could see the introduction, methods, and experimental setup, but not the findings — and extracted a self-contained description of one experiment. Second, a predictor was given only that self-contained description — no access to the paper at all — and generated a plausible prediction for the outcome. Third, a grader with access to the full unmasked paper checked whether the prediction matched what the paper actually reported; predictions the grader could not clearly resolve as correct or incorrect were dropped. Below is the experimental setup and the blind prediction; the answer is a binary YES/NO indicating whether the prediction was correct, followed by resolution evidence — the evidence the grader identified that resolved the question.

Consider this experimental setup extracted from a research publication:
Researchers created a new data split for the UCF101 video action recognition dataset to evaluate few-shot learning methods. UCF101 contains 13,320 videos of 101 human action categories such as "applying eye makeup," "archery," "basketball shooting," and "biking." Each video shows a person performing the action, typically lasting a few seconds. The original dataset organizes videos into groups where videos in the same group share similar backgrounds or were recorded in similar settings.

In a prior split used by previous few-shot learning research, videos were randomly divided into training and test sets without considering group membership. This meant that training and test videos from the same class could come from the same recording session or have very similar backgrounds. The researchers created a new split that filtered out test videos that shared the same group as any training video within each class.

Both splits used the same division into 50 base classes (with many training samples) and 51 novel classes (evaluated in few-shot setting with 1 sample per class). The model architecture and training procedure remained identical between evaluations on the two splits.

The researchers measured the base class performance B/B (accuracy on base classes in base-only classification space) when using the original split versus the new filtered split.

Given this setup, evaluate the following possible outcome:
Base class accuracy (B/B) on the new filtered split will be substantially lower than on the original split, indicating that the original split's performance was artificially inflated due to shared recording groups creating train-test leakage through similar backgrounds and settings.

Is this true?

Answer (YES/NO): YES